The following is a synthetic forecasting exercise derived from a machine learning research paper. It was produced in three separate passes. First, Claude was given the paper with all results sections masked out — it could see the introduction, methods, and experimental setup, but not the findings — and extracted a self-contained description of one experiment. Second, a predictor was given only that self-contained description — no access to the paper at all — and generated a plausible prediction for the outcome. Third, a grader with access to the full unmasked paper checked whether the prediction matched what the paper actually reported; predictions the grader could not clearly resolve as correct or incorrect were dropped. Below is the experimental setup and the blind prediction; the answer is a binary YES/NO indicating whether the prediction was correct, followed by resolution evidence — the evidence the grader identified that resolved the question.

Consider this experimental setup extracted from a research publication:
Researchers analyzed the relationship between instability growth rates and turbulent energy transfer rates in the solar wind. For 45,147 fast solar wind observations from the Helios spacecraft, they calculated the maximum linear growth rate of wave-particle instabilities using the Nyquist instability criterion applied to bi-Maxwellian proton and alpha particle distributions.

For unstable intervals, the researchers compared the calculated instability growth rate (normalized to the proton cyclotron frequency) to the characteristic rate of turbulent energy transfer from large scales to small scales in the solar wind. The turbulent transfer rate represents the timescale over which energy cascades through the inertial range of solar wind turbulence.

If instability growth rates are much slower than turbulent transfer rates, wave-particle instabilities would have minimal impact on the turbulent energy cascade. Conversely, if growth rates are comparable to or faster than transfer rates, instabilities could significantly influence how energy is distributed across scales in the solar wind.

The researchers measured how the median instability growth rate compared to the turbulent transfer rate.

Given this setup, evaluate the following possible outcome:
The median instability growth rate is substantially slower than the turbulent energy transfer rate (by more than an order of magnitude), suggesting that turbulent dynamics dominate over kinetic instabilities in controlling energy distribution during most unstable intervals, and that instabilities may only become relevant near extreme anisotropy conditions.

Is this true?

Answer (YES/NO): NO